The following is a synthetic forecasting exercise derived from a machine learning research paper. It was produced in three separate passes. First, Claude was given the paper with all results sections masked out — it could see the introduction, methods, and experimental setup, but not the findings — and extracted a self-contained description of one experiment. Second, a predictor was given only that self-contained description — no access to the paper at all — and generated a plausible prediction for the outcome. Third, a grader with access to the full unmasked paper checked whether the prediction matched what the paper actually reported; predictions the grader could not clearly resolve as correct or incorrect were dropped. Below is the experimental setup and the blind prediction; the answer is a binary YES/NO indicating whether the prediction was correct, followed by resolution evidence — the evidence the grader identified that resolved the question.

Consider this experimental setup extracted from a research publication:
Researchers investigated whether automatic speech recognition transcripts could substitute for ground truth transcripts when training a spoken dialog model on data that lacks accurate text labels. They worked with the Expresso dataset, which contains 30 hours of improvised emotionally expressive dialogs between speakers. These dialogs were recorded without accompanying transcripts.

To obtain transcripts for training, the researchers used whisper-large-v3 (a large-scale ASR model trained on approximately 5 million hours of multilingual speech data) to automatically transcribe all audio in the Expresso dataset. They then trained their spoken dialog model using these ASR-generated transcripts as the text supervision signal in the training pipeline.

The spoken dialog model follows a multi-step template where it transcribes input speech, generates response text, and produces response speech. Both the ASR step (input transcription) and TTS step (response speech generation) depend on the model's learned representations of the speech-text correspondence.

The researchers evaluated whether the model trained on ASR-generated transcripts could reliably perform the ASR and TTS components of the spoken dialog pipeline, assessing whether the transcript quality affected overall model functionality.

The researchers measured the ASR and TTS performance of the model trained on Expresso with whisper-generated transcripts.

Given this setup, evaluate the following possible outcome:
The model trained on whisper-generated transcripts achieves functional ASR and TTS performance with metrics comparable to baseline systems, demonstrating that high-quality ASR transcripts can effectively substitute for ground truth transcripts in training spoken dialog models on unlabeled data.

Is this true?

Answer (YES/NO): NO